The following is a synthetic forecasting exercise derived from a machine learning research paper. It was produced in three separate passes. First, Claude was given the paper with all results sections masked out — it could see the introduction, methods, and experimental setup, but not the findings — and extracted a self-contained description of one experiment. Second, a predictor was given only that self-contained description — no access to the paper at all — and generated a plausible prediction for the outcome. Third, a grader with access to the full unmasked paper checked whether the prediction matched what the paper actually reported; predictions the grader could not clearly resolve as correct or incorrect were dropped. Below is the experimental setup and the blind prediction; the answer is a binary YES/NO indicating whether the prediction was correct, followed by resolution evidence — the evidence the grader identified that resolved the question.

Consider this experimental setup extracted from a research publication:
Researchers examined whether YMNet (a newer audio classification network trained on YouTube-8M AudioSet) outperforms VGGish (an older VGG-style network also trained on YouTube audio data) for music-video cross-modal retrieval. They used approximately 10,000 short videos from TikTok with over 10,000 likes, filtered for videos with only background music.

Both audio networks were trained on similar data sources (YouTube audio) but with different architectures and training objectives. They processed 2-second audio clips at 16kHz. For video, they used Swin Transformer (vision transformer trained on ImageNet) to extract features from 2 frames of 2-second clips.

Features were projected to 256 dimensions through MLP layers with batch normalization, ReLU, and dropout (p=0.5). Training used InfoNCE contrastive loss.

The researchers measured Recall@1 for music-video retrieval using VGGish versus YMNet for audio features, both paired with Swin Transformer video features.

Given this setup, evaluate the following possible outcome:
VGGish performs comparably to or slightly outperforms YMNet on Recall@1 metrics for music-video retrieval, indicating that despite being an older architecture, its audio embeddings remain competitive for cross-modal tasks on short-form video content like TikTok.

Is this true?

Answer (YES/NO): NO